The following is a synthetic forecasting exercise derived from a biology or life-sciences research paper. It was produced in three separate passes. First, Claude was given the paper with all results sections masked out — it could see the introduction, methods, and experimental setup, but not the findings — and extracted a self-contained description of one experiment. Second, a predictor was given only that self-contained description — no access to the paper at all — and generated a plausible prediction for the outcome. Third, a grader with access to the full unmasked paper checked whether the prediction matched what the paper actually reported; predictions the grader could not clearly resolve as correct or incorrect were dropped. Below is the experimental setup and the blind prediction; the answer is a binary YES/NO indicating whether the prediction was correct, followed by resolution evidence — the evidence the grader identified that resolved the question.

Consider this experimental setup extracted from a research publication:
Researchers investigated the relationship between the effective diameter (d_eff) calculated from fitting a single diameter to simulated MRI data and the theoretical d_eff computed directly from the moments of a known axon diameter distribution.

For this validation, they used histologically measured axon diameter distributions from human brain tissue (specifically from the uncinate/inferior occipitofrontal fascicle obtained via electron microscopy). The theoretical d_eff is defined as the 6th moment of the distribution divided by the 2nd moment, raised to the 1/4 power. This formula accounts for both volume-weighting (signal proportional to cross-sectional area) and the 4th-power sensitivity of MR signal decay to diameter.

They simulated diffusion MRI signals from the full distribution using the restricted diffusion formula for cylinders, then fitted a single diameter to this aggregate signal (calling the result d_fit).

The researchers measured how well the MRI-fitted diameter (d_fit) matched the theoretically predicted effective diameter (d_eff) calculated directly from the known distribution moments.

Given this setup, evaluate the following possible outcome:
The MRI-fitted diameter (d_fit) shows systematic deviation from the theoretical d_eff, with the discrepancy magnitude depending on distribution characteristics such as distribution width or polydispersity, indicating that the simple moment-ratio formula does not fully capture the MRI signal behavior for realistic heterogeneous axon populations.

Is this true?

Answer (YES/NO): NO